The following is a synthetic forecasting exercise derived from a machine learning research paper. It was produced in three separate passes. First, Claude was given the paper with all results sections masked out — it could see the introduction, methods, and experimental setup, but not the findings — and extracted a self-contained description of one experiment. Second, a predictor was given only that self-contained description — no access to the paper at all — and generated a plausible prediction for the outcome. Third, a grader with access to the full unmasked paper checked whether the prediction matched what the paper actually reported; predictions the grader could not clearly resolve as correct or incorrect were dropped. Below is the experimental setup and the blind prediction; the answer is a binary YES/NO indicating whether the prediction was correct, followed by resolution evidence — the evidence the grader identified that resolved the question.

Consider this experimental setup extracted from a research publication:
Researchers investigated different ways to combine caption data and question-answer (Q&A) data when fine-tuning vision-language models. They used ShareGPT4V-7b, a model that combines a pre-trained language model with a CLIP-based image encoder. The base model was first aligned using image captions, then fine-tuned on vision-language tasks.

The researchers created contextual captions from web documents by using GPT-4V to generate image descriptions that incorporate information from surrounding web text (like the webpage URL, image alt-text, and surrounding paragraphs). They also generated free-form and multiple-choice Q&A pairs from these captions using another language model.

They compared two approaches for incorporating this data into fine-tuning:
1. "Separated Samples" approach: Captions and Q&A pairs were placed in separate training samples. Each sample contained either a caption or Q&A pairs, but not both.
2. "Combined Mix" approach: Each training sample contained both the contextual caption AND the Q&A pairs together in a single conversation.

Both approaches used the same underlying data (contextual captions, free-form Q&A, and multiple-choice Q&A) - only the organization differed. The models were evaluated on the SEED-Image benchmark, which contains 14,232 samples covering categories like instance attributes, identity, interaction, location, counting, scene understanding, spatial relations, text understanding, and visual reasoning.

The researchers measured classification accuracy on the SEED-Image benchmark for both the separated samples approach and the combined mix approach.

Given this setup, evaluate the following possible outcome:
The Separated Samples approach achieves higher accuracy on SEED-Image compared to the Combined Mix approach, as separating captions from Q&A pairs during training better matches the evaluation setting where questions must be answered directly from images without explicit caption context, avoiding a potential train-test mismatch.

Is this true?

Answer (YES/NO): NO